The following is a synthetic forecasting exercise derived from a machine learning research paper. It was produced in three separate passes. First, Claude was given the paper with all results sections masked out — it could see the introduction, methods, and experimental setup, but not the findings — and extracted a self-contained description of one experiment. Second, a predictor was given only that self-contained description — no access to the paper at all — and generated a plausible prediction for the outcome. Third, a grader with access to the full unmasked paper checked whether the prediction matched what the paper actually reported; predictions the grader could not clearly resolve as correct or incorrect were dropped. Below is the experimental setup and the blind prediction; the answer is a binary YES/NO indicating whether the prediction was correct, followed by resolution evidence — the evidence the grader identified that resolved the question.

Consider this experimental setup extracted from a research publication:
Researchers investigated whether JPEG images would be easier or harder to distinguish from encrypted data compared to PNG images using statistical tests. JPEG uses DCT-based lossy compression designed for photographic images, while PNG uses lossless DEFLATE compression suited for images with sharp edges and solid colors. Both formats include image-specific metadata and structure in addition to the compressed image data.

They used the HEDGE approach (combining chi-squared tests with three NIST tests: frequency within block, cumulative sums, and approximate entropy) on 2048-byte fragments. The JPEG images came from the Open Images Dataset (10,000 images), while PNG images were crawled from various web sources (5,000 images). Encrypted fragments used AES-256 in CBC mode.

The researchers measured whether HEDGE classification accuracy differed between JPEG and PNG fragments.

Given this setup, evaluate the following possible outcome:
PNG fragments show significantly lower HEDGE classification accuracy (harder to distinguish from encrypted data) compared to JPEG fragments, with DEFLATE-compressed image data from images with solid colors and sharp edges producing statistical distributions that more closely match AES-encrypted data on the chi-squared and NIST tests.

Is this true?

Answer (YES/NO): NO